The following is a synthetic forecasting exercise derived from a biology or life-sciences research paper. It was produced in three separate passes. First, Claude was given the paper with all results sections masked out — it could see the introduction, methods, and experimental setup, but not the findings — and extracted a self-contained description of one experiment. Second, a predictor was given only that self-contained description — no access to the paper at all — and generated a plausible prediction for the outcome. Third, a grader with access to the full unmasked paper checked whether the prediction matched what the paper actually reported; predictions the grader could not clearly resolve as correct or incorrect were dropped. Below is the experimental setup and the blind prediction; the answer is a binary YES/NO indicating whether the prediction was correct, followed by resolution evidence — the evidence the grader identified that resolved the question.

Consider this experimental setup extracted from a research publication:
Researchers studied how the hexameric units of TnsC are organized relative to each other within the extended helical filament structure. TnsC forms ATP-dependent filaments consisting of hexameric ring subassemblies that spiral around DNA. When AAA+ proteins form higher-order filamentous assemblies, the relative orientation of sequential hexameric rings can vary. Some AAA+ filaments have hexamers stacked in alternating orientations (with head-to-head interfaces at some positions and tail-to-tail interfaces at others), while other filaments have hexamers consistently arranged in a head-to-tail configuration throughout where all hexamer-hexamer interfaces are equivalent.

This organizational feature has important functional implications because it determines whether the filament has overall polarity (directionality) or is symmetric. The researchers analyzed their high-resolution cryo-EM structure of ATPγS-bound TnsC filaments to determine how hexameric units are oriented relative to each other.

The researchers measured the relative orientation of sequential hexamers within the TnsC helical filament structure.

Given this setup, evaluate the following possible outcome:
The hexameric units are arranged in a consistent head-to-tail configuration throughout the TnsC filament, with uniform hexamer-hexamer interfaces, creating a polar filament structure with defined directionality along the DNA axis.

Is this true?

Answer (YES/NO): YES